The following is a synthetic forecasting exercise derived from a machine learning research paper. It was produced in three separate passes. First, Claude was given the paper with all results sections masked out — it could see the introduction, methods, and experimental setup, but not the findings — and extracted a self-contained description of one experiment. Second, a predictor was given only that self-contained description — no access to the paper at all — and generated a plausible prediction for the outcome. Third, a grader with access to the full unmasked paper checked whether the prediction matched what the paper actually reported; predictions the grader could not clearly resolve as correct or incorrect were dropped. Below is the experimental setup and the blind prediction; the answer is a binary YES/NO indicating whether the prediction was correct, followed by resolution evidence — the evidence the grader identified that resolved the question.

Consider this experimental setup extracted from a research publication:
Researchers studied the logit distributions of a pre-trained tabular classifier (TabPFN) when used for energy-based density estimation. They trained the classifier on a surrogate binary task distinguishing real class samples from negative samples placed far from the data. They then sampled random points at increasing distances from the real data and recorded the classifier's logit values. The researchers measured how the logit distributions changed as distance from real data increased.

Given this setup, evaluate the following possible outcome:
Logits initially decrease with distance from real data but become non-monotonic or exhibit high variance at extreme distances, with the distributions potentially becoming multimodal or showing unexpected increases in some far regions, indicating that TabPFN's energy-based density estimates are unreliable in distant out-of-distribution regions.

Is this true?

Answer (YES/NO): NO